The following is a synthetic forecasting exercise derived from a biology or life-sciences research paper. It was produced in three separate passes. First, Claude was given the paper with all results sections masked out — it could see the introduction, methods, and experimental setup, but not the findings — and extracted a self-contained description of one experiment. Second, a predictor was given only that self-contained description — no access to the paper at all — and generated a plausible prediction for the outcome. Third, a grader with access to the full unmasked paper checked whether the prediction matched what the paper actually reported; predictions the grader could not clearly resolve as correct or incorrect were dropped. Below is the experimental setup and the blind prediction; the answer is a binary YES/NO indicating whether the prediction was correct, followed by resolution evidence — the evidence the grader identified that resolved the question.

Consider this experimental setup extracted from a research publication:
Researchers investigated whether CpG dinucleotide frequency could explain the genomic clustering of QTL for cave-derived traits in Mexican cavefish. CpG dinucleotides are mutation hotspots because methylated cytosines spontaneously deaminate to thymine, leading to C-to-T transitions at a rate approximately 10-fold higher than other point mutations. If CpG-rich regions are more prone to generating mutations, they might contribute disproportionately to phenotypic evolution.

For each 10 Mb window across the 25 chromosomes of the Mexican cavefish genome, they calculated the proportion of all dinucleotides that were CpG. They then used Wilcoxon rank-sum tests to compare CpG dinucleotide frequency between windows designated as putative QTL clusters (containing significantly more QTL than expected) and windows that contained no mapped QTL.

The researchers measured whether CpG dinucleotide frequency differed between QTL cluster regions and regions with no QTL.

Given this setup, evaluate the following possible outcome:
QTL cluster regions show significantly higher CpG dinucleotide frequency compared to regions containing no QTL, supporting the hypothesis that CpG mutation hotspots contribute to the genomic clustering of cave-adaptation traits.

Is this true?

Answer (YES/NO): NO